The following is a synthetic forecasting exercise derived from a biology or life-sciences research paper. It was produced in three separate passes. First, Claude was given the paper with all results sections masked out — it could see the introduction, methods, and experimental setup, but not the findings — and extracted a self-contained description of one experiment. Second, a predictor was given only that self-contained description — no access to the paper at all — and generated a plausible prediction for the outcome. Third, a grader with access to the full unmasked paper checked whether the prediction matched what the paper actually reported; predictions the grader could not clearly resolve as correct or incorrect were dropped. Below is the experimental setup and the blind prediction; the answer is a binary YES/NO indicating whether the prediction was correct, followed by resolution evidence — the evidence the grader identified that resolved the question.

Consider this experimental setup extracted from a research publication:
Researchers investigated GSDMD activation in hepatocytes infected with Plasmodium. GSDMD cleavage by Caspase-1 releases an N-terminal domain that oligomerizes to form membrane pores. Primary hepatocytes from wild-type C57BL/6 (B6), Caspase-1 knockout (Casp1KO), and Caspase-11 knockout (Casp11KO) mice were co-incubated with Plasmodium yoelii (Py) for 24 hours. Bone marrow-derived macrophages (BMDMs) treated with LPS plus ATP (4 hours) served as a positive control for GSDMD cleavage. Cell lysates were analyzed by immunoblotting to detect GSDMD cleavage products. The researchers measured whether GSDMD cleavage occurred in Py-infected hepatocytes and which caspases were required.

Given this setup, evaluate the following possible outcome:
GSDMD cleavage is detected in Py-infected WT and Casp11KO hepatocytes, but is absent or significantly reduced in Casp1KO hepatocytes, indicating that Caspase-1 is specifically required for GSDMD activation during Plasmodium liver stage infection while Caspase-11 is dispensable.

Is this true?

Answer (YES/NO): YES